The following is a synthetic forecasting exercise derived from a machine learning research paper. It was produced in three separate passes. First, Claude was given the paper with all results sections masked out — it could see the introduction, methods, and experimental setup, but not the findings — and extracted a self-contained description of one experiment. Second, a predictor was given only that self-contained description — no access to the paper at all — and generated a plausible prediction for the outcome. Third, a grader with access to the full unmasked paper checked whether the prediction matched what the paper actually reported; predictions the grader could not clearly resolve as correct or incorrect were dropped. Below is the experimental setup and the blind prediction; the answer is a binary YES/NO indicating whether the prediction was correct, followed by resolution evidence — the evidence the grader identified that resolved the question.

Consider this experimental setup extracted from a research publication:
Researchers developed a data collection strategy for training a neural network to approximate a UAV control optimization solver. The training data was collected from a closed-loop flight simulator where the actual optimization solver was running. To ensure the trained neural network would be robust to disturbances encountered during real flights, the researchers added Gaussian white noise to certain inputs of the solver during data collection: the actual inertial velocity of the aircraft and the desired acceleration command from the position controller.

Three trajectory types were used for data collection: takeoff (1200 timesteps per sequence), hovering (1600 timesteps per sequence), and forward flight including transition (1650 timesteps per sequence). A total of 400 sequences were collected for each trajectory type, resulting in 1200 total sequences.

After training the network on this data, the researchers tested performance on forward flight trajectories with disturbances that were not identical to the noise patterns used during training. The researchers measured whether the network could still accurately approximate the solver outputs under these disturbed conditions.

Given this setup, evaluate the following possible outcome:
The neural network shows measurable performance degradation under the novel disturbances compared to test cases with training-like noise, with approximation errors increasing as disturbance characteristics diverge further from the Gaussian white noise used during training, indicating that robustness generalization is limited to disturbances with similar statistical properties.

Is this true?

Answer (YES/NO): NO